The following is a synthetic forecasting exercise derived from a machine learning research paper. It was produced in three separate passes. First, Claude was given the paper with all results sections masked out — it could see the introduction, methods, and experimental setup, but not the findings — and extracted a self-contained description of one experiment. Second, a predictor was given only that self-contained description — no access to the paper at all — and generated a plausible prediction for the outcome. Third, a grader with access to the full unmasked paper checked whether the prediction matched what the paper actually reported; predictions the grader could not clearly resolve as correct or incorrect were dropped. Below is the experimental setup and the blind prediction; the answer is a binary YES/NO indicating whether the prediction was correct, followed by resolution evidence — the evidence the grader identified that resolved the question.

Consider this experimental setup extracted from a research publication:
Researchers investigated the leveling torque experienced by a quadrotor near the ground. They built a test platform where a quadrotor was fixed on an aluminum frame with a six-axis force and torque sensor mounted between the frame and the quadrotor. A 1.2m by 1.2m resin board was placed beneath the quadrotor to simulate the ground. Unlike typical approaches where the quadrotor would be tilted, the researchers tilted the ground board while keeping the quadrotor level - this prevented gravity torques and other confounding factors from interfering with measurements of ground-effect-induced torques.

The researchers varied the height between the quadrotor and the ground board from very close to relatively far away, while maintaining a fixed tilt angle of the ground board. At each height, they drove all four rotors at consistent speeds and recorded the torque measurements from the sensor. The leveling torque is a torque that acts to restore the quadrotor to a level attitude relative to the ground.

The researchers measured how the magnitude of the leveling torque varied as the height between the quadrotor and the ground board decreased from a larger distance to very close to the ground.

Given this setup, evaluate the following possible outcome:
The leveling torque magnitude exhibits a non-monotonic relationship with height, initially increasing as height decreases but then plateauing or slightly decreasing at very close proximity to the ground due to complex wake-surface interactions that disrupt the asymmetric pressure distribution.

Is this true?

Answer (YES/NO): YES